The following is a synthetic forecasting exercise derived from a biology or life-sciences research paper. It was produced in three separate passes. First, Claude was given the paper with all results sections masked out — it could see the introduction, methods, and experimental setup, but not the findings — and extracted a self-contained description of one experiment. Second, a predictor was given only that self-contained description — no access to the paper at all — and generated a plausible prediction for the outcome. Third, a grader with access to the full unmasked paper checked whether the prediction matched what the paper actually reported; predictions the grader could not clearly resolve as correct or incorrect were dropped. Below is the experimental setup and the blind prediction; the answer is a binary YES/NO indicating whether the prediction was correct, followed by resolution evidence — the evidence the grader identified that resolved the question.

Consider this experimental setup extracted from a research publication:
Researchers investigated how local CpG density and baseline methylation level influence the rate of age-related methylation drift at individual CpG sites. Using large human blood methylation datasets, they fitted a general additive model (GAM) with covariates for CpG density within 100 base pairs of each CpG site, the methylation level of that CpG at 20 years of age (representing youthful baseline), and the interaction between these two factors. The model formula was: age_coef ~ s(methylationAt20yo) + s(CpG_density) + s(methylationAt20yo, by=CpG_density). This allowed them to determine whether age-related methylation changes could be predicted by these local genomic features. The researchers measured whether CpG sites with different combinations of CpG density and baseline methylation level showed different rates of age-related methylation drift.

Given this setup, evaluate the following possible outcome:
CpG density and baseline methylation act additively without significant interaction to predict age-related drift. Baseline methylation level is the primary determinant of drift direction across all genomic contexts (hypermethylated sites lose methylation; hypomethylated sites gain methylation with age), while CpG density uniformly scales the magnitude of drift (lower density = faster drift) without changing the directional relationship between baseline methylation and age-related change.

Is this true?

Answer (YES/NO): NO